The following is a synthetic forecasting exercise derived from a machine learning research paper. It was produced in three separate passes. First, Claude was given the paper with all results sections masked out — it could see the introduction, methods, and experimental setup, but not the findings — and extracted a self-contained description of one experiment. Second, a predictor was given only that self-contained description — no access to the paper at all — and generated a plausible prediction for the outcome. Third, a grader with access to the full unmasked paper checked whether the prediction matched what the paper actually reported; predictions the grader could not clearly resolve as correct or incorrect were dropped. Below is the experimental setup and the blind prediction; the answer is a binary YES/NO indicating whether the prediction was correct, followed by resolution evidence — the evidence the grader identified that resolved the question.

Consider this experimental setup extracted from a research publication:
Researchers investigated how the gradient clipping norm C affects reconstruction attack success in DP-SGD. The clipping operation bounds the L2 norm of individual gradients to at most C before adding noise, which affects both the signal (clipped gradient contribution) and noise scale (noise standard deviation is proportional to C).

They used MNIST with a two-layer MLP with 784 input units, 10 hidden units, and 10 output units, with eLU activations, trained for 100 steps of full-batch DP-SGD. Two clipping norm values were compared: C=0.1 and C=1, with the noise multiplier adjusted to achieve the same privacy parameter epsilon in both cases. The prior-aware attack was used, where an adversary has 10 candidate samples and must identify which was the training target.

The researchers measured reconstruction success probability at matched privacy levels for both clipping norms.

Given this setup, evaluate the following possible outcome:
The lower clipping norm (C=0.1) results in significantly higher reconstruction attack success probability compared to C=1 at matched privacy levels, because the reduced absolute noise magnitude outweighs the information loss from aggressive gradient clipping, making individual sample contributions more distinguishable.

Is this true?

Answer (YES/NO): YES